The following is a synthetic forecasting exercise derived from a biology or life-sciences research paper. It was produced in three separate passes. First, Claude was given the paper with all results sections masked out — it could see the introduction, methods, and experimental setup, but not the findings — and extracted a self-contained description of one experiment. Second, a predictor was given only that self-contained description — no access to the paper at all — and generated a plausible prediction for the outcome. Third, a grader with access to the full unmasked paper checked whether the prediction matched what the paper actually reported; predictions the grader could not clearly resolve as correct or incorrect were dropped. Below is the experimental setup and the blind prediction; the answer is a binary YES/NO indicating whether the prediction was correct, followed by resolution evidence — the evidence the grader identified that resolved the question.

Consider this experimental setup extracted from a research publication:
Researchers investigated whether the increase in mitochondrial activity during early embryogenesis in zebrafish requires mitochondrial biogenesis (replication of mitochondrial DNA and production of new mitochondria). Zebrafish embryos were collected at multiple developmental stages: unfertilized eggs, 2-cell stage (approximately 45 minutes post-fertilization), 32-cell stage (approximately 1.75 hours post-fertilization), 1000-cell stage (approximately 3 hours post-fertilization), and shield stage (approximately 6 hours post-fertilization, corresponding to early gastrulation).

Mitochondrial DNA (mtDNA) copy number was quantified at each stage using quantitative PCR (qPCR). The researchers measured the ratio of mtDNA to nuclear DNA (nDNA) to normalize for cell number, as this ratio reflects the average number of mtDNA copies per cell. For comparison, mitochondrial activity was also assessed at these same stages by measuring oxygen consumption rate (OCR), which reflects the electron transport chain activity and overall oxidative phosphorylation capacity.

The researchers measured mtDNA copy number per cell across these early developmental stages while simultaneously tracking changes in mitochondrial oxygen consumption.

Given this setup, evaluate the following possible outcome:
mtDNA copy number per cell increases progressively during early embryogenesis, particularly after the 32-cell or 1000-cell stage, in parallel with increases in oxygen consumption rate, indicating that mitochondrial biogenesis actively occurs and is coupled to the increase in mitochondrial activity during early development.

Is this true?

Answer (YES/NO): NO